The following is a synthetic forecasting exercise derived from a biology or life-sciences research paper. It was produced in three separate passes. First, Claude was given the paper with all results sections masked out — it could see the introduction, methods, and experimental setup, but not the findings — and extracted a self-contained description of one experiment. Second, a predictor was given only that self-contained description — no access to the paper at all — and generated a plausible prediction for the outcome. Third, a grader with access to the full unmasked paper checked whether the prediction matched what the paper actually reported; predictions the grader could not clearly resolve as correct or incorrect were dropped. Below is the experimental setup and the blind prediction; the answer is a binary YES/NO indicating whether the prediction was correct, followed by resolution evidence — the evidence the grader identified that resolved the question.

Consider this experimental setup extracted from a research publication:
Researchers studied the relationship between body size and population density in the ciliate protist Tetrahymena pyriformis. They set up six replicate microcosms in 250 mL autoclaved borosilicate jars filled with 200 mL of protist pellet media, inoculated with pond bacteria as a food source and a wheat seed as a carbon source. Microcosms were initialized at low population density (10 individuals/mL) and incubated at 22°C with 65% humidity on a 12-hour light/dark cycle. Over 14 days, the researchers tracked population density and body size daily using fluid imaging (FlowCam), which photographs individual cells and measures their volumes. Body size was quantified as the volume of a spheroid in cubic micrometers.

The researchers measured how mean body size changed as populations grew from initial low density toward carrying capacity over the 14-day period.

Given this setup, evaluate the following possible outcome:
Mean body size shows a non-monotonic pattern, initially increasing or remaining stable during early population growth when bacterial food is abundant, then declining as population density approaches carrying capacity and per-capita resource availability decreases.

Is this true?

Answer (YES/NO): YES